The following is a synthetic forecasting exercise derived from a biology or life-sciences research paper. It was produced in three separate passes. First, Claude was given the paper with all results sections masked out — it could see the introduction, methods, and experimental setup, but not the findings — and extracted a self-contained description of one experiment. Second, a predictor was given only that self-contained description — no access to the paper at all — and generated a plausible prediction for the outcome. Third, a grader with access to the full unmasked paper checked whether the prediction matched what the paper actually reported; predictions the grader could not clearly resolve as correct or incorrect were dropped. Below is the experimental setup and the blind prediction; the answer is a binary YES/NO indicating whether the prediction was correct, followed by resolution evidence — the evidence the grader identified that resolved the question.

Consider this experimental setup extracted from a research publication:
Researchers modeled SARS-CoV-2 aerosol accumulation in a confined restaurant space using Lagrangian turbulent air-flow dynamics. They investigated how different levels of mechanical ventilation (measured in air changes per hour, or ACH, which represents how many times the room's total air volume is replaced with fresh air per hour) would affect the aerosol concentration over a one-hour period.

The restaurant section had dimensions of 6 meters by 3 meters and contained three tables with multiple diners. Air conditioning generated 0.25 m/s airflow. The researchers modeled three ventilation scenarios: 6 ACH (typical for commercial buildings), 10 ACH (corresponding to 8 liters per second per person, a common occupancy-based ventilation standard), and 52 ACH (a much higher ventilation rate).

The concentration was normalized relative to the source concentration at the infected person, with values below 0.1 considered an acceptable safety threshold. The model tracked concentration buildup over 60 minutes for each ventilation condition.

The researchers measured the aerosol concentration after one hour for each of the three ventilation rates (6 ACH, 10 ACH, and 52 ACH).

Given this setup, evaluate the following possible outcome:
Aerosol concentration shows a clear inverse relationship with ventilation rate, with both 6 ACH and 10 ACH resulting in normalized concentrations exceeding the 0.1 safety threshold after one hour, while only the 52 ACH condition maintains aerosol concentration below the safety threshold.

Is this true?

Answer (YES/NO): YES